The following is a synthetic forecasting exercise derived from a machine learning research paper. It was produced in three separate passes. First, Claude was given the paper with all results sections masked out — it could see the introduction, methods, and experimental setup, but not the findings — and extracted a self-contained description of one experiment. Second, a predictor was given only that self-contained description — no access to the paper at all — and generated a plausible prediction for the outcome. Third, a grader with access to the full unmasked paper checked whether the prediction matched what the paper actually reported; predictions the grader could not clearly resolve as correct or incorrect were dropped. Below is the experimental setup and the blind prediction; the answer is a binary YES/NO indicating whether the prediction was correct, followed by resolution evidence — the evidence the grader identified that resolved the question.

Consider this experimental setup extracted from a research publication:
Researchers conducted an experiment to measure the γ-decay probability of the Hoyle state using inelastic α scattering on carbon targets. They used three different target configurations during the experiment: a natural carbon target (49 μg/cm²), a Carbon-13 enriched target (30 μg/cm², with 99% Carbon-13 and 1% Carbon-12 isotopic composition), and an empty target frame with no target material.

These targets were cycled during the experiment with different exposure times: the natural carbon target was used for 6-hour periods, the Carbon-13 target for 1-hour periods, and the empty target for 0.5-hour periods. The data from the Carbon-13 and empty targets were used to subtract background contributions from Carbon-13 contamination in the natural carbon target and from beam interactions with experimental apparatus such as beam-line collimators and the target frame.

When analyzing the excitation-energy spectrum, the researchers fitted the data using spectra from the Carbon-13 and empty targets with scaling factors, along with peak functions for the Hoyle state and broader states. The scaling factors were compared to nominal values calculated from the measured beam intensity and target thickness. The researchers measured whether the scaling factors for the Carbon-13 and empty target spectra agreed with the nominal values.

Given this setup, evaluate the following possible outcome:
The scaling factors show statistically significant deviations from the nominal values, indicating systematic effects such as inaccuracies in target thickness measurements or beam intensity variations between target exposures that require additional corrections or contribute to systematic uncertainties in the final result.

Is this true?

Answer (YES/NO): YES